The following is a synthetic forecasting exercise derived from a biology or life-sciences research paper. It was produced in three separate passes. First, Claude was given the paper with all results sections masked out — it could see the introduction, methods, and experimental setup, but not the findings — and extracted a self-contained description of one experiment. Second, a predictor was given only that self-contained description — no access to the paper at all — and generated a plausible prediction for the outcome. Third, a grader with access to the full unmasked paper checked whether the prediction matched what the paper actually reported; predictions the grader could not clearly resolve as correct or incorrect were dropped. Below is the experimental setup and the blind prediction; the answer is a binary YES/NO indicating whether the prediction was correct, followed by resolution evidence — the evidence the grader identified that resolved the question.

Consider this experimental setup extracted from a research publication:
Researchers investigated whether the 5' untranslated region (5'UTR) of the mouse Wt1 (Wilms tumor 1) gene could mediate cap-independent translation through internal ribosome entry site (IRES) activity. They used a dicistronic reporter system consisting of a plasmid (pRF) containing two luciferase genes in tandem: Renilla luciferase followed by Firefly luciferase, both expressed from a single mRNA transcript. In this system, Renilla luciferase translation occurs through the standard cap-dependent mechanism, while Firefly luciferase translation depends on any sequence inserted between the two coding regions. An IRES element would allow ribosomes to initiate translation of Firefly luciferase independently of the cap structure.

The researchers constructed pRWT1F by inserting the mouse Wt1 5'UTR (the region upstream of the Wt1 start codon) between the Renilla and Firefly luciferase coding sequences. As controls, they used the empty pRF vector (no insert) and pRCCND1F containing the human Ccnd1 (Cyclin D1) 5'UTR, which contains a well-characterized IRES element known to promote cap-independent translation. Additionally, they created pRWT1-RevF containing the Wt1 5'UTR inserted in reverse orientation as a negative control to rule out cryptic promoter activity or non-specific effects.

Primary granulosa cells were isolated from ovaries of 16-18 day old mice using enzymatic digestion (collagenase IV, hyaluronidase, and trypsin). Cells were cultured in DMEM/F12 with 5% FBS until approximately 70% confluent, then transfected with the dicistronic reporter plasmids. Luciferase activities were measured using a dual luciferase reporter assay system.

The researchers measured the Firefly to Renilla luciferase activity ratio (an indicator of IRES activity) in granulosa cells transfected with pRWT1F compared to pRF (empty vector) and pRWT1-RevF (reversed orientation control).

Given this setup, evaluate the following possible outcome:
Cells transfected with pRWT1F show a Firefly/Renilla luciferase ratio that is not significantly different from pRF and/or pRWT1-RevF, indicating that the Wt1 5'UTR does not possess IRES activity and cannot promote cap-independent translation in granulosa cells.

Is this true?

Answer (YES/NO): NO